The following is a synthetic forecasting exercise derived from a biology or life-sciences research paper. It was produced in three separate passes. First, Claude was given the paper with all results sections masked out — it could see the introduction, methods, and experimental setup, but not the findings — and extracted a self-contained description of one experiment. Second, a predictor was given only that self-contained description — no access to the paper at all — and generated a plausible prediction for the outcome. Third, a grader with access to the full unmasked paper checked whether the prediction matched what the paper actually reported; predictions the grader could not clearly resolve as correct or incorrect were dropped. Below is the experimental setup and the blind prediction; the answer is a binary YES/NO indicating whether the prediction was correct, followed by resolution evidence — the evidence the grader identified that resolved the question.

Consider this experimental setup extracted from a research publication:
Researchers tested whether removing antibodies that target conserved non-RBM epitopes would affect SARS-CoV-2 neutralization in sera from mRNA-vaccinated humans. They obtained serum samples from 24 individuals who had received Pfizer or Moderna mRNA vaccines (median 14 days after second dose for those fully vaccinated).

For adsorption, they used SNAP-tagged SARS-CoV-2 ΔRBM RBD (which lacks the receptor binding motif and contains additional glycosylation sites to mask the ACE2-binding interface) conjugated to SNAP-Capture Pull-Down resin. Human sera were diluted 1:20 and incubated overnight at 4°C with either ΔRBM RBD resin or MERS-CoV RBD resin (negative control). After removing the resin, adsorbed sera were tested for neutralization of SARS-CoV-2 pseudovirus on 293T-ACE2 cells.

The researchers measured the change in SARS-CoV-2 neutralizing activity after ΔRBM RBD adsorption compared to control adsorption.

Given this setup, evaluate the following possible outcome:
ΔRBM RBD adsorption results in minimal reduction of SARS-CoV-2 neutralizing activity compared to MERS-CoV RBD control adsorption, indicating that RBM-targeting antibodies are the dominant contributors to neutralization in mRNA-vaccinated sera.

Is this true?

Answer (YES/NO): NO